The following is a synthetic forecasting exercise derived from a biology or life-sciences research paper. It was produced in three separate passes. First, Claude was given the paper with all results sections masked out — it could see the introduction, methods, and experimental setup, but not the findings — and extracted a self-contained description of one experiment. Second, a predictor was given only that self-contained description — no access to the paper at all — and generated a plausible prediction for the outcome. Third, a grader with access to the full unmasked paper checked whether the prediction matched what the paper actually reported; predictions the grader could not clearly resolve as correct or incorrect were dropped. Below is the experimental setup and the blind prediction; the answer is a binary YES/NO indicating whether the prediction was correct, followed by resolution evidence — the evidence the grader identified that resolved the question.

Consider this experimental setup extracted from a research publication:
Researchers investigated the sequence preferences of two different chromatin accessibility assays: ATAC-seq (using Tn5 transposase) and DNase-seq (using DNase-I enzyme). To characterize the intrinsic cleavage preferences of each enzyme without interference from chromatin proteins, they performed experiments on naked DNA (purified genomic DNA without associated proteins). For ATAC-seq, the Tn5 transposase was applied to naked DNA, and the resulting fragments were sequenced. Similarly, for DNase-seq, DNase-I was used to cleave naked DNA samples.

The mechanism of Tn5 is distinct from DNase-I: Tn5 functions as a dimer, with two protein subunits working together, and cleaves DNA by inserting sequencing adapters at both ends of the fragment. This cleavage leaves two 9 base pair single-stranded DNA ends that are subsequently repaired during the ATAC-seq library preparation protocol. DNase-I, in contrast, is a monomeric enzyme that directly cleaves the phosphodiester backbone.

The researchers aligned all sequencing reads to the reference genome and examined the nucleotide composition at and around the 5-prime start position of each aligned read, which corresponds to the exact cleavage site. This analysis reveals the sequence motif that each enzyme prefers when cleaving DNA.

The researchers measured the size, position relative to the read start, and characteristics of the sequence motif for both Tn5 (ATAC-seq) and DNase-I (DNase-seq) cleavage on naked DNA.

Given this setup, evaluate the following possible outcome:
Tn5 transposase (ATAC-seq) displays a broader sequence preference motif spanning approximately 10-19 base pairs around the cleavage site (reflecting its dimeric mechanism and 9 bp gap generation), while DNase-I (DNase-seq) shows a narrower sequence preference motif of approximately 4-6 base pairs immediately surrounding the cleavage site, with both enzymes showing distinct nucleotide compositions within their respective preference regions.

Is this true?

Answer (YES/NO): YES